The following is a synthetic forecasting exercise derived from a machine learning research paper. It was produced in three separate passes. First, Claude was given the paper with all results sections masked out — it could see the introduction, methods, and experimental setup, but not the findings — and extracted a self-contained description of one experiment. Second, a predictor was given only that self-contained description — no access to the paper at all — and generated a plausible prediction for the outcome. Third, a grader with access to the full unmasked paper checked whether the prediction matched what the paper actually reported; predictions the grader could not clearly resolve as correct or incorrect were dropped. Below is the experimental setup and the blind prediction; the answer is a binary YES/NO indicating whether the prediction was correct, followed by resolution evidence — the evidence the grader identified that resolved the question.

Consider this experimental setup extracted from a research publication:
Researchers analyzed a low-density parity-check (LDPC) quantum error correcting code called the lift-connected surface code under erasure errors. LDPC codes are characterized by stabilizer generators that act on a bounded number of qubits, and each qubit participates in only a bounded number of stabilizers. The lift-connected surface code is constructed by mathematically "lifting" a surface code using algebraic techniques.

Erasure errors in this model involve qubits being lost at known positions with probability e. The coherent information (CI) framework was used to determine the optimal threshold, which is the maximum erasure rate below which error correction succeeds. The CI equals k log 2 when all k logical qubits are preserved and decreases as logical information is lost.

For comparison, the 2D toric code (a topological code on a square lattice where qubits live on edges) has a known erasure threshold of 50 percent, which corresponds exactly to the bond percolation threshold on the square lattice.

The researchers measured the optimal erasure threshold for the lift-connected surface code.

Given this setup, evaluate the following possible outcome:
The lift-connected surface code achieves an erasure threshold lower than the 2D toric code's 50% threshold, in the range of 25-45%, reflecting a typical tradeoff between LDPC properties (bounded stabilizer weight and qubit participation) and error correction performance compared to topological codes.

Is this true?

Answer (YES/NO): NO